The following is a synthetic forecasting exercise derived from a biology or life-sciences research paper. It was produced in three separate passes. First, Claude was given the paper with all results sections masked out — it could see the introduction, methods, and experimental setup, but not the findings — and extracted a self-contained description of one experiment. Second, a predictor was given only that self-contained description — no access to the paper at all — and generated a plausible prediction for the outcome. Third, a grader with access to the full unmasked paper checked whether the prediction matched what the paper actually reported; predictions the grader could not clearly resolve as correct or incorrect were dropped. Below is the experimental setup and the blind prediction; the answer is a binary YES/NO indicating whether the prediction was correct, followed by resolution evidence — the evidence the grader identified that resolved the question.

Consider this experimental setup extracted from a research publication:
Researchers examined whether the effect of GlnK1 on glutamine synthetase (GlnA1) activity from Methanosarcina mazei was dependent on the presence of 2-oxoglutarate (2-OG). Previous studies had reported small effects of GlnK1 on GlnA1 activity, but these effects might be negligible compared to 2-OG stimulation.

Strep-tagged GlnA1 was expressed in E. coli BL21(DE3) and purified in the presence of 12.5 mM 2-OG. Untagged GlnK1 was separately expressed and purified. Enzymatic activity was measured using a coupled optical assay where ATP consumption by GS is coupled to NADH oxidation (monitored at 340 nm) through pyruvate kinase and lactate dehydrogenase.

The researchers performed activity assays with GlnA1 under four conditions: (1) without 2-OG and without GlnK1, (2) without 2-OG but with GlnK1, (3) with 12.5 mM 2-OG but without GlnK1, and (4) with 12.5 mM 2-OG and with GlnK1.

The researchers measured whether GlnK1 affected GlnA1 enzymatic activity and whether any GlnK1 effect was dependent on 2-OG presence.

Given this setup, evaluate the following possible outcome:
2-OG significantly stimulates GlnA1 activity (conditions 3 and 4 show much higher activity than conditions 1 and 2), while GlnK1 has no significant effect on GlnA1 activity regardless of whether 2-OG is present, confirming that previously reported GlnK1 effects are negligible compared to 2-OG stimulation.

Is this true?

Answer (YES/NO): YES